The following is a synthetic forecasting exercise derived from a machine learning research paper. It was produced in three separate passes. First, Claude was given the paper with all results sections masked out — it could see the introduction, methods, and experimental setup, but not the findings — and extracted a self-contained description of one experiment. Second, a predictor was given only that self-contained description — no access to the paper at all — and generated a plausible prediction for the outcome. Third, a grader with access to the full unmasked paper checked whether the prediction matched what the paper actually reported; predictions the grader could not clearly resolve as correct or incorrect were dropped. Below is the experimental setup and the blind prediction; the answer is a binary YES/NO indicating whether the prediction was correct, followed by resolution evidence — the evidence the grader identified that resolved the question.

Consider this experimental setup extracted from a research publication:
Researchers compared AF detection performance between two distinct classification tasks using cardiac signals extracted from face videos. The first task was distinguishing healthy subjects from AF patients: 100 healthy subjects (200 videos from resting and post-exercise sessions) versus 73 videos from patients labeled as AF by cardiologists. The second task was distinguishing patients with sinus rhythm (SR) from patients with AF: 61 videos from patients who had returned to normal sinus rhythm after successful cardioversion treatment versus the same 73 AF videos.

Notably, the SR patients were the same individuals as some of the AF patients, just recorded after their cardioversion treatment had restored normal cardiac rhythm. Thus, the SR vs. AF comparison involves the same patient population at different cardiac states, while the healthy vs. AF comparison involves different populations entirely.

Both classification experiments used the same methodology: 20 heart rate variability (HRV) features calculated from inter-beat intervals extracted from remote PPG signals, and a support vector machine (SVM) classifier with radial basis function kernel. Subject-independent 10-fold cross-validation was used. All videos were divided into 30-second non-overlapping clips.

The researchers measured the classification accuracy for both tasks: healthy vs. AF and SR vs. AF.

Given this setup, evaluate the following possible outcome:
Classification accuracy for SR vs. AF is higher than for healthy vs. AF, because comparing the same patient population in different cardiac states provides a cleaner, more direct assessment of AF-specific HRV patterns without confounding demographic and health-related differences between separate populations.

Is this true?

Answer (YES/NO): NO